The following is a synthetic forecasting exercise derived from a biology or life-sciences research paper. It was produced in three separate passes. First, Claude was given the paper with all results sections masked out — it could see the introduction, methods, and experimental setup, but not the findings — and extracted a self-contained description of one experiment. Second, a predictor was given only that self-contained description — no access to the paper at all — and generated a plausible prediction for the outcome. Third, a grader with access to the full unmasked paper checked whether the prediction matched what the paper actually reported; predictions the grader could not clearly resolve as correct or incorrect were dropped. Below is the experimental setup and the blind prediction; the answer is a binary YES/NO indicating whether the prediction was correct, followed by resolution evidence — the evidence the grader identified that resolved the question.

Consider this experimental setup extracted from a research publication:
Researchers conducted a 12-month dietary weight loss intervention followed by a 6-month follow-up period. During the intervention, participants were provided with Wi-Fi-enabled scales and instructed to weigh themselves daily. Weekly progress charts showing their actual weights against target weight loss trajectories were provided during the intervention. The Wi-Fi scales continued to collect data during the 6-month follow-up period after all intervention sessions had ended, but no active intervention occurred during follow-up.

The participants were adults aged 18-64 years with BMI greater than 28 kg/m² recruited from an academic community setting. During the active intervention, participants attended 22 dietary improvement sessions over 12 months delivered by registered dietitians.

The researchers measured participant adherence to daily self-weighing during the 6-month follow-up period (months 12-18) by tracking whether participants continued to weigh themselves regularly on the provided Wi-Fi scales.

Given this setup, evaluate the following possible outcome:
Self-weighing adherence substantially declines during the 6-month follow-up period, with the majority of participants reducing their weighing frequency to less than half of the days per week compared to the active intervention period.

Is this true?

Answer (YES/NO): NO